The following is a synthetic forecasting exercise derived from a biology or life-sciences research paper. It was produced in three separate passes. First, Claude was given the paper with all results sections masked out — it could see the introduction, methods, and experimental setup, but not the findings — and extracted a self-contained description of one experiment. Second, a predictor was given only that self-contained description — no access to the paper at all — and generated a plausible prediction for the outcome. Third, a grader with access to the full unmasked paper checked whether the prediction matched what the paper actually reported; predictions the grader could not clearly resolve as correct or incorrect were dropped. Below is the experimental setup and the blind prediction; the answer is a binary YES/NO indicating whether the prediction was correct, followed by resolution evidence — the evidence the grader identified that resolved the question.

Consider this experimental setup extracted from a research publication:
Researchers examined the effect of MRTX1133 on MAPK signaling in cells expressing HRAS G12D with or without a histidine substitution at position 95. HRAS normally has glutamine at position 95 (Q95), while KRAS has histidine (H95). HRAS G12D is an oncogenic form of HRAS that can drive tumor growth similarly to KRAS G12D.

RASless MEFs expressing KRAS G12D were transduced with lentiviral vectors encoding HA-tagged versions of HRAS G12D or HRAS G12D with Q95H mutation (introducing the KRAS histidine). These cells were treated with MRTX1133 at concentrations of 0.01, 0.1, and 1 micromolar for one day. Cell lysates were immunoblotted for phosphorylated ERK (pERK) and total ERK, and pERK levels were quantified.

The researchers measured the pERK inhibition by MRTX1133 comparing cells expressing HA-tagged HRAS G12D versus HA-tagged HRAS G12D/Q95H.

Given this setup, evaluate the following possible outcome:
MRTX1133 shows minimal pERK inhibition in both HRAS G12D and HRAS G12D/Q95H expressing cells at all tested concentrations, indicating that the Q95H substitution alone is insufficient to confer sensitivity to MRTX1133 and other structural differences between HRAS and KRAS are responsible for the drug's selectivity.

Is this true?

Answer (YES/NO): NO